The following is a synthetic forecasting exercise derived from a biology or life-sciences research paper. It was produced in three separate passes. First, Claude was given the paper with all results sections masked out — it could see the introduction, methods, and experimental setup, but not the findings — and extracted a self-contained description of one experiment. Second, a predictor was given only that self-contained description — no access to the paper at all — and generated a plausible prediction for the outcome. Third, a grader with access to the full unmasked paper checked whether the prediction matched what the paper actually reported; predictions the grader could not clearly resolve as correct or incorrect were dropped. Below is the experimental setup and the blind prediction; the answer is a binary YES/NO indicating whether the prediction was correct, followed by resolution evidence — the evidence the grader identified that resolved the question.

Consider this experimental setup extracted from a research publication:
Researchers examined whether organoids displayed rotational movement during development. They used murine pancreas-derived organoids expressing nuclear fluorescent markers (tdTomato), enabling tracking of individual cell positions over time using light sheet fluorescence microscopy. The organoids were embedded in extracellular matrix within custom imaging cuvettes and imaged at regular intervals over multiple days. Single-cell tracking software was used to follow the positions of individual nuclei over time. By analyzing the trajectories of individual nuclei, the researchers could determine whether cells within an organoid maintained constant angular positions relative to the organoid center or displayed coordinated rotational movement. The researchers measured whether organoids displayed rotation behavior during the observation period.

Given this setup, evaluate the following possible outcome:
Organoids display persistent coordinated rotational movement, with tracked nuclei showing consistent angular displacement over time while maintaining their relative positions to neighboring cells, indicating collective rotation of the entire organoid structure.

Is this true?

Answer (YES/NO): NO